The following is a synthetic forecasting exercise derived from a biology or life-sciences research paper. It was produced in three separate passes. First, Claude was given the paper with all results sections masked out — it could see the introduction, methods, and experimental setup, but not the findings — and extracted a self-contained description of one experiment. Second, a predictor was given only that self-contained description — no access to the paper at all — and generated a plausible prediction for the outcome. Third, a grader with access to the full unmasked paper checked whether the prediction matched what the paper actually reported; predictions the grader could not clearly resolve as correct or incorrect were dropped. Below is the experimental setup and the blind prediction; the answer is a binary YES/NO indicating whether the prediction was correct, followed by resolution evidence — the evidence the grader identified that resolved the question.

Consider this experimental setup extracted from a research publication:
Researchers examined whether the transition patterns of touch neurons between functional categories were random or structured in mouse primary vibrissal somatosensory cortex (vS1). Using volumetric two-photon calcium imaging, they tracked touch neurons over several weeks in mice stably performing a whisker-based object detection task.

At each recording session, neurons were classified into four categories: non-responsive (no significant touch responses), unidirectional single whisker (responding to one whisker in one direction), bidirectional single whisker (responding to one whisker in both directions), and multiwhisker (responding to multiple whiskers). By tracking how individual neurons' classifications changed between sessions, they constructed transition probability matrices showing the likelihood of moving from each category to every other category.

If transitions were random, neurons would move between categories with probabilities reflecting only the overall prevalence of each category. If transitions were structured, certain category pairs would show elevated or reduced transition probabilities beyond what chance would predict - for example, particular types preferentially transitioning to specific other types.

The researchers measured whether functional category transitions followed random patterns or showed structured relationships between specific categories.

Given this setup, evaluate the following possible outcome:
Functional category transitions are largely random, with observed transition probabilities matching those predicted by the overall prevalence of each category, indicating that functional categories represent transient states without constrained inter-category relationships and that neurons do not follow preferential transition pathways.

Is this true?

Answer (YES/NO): NO